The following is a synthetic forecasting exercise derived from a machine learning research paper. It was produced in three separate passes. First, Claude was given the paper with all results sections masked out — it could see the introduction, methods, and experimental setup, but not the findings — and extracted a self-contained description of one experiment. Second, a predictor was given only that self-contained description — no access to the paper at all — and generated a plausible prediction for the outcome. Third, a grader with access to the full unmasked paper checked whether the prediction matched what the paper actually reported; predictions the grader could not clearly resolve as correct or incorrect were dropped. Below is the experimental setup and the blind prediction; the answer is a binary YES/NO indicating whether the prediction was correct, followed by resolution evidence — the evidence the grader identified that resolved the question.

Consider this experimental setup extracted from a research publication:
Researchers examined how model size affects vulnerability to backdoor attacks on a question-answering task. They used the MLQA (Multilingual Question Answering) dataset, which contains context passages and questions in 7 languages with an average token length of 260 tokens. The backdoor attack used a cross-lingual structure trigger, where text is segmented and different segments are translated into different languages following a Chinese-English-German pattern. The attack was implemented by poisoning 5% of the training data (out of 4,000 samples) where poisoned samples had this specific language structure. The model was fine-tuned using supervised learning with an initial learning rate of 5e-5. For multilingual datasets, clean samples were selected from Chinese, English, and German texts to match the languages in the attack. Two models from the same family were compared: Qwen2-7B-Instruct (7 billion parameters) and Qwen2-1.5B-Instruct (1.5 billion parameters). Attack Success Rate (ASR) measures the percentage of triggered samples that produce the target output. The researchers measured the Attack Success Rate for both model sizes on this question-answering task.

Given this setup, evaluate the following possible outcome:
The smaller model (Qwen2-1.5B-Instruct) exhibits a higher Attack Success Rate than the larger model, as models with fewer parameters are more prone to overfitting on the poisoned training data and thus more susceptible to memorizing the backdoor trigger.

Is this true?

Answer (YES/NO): YES